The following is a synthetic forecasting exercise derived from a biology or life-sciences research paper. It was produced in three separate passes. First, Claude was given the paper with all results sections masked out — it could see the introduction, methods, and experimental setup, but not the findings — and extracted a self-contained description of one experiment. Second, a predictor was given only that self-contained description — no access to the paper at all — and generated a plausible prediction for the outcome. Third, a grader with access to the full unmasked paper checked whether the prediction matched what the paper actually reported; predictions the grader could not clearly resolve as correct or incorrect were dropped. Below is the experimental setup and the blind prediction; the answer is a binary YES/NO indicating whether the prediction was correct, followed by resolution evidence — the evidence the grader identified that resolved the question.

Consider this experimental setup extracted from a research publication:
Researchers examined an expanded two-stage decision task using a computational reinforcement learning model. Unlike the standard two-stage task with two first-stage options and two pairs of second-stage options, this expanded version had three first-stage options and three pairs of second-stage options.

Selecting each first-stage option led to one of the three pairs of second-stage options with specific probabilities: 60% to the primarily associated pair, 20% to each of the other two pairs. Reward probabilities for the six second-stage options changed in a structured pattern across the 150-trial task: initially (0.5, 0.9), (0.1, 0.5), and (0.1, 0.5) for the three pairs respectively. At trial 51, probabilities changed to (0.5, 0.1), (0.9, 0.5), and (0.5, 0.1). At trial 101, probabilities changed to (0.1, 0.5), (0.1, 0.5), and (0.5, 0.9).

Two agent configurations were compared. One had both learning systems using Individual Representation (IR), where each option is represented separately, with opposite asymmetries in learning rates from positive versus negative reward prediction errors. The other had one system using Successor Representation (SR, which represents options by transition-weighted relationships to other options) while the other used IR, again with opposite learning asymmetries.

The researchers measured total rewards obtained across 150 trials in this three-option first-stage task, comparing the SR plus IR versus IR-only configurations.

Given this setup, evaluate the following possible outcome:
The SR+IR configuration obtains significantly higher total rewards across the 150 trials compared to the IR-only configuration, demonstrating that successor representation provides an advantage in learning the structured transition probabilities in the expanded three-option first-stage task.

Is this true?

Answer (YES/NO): NO